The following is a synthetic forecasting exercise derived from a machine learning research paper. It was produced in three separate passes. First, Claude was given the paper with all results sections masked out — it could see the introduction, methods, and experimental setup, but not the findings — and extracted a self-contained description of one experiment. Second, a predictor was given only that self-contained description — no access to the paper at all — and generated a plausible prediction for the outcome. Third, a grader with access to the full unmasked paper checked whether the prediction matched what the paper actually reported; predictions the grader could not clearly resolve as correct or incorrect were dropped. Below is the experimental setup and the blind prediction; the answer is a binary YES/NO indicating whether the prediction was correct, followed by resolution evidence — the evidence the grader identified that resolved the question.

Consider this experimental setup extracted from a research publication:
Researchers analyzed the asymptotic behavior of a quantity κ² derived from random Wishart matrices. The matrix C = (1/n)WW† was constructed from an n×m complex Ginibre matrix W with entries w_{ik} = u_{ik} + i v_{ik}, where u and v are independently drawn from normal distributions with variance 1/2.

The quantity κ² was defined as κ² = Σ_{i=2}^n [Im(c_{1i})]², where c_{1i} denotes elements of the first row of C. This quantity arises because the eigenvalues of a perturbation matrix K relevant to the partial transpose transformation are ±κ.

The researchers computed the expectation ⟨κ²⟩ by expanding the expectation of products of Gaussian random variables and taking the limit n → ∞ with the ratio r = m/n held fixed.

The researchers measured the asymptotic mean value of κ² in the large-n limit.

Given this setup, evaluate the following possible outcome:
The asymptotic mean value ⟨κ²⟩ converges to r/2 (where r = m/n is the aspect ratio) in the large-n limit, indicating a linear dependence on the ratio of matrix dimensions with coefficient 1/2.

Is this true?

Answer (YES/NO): YES